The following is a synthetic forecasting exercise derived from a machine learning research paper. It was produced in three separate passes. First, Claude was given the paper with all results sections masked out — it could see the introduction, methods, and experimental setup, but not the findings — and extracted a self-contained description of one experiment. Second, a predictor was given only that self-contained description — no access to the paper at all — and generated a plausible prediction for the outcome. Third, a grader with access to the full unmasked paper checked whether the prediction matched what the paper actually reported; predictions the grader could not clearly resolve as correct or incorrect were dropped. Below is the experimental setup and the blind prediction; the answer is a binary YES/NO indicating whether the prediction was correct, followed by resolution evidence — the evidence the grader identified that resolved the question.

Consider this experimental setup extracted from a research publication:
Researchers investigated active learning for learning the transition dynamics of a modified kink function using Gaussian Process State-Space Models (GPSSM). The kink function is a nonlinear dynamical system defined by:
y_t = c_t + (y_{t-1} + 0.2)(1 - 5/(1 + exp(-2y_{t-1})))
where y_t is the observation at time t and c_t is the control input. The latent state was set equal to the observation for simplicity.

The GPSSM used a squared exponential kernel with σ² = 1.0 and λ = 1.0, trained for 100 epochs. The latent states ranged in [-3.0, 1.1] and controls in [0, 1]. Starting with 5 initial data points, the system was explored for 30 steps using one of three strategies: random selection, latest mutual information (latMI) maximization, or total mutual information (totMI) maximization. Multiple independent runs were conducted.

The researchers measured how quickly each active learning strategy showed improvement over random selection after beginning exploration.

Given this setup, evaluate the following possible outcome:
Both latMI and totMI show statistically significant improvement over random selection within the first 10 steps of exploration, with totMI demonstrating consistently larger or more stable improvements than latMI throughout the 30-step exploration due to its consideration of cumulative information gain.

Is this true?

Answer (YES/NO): NO